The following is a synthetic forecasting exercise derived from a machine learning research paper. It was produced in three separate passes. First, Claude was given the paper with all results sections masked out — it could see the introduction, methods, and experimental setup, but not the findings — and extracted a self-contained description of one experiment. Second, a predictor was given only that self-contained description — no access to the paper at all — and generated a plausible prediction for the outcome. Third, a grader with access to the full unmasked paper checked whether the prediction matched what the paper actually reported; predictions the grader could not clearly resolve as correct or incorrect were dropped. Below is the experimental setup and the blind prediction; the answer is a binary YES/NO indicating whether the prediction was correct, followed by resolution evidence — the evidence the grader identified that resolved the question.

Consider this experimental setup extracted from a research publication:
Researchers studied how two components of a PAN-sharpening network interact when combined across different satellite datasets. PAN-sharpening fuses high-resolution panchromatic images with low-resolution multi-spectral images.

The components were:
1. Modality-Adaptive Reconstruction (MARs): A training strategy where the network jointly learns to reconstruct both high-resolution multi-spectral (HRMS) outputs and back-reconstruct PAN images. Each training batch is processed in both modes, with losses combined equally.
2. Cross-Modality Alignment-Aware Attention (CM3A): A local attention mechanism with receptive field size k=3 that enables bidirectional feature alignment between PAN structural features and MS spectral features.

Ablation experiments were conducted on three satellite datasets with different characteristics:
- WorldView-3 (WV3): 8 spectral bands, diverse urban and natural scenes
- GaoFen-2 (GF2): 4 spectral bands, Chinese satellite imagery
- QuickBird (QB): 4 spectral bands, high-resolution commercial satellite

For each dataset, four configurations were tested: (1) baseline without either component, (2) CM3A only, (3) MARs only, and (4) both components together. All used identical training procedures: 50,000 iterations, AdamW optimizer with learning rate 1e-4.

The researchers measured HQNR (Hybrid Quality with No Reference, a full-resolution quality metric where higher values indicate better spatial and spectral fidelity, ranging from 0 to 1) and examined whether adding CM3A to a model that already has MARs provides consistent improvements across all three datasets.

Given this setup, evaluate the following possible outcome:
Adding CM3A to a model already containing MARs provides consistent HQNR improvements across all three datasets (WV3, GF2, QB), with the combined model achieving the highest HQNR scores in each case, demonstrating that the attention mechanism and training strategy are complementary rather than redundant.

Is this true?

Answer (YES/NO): YES